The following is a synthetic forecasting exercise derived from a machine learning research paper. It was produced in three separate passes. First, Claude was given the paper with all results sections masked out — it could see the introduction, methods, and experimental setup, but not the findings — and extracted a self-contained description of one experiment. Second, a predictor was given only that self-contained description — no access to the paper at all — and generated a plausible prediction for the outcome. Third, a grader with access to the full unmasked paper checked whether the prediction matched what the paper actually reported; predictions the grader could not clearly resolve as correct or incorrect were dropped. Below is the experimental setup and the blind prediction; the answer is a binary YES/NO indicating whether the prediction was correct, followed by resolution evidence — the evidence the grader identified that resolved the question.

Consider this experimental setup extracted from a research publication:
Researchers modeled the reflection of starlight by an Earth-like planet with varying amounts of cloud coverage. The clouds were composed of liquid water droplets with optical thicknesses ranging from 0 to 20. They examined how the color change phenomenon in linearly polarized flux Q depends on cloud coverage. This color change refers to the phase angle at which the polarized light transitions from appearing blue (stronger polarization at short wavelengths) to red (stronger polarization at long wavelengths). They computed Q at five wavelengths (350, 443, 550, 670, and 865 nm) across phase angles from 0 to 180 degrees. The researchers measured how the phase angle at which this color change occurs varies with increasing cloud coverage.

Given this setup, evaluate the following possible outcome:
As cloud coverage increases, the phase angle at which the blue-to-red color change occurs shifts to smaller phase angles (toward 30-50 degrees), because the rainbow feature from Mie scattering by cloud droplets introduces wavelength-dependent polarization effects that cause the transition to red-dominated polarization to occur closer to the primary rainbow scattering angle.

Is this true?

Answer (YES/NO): NO